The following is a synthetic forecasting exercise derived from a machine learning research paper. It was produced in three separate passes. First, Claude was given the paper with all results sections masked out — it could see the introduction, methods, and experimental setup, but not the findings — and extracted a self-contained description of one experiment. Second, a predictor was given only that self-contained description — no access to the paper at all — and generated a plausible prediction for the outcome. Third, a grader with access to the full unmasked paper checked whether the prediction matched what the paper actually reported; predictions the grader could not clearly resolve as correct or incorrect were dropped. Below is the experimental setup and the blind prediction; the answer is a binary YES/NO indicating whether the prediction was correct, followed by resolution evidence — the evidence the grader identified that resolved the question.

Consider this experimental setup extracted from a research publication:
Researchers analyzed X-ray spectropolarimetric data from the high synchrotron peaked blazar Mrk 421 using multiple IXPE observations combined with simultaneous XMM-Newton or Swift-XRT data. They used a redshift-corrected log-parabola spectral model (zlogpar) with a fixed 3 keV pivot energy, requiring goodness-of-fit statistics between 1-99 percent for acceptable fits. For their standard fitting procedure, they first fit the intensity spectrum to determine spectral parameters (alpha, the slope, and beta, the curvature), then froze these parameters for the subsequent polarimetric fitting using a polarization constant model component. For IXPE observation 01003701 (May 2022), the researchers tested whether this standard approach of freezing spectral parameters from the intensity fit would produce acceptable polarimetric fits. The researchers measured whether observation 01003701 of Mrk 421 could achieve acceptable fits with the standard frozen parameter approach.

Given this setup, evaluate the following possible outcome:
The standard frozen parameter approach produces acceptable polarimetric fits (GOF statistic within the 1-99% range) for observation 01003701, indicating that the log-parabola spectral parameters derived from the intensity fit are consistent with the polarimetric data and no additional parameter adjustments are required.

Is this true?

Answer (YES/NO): NO